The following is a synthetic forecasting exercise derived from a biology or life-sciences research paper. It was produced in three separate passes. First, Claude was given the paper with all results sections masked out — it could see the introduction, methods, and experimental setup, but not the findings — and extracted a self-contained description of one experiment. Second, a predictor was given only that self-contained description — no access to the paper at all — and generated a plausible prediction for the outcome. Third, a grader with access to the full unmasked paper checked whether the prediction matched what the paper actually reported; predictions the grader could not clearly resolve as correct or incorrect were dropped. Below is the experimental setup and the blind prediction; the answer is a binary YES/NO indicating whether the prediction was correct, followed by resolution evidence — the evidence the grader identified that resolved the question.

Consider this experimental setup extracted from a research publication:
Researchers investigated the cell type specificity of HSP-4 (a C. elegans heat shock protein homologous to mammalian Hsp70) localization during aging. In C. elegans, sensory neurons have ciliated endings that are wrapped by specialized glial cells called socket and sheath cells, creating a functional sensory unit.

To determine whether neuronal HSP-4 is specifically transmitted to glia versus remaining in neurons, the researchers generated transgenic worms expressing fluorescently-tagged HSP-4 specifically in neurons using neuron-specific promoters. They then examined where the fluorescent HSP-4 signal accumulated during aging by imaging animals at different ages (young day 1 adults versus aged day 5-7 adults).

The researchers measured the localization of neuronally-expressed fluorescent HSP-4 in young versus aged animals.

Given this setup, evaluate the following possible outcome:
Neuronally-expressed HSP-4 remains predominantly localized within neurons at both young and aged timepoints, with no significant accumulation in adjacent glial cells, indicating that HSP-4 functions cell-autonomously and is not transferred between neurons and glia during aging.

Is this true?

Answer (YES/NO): NO